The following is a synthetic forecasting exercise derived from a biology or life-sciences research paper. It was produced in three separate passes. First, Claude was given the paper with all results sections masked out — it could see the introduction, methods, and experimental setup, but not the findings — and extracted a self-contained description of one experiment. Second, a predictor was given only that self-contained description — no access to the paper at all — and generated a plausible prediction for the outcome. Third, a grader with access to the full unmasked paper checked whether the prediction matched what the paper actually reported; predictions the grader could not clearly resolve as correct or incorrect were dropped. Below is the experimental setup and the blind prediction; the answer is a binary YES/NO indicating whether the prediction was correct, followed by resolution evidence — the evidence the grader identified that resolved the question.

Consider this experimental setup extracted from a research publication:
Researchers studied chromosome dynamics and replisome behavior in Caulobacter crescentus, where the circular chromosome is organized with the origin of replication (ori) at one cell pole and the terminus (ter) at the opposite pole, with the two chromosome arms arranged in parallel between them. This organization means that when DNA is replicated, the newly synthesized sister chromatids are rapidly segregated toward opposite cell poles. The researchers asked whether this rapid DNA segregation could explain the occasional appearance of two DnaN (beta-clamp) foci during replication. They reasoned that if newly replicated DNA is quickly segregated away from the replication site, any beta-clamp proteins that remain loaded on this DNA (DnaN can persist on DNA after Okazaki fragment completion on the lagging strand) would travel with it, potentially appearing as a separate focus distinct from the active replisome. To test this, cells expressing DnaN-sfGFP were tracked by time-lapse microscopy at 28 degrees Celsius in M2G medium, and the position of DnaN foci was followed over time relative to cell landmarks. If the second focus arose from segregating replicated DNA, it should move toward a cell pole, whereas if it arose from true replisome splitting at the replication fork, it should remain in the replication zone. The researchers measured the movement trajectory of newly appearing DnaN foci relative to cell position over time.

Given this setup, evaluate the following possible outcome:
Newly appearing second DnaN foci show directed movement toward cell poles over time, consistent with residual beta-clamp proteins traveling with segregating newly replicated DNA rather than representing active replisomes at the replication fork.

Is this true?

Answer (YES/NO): YES